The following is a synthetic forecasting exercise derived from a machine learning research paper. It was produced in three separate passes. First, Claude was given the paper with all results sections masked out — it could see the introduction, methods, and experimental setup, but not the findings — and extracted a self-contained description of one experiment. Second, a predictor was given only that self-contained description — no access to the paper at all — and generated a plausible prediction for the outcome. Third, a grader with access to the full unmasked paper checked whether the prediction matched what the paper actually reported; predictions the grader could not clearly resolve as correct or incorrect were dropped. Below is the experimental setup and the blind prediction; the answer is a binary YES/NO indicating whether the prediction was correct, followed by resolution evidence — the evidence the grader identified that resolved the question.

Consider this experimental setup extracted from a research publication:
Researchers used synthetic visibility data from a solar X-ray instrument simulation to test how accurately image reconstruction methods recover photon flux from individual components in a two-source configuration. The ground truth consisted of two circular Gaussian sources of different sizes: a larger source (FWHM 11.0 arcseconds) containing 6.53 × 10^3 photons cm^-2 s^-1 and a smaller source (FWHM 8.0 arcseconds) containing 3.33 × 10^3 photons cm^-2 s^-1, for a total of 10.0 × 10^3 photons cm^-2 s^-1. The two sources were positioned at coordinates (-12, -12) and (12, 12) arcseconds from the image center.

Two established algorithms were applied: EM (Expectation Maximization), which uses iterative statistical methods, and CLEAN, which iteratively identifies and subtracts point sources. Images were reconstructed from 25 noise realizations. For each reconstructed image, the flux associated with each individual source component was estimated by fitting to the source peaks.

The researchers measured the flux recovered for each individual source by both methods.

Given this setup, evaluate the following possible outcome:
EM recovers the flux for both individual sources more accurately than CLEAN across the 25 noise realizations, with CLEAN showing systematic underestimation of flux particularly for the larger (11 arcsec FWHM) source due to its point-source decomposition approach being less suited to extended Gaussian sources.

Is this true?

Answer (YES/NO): YES